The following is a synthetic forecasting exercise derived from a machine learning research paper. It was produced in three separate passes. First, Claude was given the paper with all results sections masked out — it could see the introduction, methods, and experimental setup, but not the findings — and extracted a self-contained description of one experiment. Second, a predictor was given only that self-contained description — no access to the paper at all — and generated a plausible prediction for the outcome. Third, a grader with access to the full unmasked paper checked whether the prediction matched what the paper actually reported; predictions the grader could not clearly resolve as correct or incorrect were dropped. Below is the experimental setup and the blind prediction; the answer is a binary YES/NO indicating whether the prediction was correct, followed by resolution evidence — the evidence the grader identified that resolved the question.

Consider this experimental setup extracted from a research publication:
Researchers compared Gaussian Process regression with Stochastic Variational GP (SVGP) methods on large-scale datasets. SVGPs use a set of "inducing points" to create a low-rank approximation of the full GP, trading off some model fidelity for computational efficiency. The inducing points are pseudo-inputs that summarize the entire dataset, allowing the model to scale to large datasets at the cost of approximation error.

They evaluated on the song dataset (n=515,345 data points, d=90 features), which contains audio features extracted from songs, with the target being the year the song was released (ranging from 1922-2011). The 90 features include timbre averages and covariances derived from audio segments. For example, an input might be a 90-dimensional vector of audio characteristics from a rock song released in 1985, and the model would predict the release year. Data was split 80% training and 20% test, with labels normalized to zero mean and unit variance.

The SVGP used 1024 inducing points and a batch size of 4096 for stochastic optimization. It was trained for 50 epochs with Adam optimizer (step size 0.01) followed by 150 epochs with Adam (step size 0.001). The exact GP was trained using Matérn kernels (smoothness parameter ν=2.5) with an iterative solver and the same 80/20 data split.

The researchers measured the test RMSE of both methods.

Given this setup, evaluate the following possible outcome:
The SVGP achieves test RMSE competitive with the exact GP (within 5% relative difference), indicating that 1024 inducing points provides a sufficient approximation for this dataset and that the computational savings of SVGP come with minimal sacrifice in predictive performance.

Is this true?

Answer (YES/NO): NO